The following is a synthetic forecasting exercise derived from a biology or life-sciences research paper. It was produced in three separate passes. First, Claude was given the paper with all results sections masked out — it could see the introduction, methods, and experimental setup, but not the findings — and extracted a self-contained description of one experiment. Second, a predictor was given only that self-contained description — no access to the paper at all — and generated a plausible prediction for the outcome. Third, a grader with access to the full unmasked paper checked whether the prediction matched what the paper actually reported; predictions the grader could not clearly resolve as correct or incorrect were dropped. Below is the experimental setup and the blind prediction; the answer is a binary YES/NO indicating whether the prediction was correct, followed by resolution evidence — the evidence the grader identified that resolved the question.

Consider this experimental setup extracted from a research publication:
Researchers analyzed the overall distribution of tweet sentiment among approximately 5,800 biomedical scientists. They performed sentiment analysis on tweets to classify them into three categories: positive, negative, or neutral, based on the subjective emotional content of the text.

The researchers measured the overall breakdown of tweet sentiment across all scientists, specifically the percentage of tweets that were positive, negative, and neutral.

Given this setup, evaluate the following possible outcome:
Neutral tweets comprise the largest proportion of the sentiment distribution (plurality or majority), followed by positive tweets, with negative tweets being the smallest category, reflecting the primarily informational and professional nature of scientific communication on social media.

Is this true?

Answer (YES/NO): NO